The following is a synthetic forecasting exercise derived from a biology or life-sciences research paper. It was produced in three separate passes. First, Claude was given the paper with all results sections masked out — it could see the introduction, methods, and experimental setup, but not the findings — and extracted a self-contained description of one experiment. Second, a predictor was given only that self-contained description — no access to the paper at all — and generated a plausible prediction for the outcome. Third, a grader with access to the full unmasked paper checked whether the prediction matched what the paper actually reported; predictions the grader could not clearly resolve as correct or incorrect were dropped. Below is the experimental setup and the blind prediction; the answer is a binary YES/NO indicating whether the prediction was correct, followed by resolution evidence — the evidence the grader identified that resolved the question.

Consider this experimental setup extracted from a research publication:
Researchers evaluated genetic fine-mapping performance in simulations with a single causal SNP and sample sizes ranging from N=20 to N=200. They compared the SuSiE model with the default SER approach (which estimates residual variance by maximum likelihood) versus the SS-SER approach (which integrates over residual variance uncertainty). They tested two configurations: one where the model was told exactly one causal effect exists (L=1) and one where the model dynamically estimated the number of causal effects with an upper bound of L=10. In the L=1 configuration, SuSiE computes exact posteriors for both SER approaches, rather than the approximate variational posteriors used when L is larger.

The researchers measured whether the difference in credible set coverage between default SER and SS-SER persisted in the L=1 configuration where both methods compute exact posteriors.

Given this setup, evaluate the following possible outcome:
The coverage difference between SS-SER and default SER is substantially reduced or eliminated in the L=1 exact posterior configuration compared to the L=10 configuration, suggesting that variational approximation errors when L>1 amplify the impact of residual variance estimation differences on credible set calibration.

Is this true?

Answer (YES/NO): NO